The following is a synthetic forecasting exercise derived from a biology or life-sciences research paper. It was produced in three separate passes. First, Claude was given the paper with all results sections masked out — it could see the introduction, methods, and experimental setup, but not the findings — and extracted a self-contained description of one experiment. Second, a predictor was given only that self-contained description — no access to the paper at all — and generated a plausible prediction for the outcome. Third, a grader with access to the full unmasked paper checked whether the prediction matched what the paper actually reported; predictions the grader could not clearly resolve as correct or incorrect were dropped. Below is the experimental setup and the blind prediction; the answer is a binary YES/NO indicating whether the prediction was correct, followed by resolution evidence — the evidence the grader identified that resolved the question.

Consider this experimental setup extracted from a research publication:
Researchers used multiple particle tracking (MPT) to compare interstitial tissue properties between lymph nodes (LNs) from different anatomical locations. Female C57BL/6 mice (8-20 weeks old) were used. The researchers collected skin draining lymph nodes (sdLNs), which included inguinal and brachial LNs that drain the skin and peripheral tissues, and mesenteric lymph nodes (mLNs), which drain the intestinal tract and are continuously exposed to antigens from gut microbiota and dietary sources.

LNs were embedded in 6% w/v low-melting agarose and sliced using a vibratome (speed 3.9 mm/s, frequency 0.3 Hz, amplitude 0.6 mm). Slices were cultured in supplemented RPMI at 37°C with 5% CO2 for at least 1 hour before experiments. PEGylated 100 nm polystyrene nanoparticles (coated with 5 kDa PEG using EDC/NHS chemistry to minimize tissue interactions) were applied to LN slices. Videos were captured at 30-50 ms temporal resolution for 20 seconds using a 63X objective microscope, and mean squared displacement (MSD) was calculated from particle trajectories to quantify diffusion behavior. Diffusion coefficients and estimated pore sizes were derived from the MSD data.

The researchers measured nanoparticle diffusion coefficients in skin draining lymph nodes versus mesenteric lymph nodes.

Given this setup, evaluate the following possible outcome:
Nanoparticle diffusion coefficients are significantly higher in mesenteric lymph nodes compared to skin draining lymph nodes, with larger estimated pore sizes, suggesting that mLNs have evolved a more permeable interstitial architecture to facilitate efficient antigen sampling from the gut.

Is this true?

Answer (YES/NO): NO